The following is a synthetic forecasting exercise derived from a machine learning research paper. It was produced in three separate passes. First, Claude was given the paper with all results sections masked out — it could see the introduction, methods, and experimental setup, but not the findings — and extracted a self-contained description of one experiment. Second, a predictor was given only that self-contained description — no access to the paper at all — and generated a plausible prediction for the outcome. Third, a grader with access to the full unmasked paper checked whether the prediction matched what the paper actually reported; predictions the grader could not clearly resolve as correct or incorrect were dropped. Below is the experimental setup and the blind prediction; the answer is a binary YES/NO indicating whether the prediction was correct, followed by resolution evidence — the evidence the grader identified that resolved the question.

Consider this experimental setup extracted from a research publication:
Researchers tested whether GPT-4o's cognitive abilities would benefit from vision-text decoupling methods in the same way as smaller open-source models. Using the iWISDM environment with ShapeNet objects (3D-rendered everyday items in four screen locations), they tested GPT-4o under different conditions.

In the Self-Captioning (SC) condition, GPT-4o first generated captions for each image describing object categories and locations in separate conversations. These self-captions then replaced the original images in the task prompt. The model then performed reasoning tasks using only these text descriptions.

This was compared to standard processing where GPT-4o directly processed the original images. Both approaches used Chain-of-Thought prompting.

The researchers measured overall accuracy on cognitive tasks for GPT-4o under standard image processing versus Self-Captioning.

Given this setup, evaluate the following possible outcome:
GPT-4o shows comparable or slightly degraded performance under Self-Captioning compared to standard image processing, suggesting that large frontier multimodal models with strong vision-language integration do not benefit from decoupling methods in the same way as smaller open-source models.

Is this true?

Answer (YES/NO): NO